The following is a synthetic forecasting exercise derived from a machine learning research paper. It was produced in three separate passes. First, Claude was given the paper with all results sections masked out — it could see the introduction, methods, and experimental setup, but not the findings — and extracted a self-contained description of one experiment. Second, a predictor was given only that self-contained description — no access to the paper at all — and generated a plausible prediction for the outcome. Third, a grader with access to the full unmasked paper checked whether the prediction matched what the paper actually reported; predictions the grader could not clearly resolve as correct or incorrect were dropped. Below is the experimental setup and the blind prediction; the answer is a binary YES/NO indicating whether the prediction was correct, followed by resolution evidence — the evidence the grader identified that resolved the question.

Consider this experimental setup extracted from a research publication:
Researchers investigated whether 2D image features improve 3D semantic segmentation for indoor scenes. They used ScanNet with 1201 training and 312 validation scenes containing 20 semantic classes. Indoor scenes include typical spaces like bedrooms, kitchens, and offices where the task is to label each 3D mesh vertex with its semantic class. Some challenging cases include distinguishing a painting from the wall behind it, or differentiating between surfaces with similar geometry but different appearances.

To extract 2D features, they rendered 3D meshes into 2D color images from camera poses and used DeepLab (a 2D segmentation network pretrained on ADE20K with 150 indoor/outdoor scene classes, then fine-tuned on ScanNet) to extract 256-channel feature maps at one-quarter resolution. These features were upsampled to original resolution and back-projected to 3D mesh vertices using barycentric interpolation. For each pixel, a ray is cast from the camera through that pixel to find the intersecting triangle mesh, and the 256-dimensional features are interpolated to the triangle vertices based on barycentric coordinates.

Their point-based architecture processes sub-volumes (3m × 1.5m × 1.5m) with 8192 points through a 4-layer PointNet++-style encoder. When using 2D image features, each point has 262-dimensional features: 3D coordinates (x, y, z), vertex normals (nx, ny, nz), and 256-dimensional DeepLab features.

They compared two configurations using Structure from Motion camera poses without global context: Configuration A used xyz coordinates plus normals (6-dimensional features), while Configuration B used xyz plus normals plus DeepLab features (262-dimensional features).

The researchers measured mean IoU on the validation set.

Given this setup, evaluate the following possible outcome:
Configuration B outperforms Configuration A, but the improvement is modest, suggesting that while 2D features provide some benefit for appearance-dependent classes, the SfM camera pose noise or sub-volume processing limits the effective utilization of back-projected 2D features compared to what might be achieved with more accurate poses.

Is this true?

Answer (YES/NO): NO